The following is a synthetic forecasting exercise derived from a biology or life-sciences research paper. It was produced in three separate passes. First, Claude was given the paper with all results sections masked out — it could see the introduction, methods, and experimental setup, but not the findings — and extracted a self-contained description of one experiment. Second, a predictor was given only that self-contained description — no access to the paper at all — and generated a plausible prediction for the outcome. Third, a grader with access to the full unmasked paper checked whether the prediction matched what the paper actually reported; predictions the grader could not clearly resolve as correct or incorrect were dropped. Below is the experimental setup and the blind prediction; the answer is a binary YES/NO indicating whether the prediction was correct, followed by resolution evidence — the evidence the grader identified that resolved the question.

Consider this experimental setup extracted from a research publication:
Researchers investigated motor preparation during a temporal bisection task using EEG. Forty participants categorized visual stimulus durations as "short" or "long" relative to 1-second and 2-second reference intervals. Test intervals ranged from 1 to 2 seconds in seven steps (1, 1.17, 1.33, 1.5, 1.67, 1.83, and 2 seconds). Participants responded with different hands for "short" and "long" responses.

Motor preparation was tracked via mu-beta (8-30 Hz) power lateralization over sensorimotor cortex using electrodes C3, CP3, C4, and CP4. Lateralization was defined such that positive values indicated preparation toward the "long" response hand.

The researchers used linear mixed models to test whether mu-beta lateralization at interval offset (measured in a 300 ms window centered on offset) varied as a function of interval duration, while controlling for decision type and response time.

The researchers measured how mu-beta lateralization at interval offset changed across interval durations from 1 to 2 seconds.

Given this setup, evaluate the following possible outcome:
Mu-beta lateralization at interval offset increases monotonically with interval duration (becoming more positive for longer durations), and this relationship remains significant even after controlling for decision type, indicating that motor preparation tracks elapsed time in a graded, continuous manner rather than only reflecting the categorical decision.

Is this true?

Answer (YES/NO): NO